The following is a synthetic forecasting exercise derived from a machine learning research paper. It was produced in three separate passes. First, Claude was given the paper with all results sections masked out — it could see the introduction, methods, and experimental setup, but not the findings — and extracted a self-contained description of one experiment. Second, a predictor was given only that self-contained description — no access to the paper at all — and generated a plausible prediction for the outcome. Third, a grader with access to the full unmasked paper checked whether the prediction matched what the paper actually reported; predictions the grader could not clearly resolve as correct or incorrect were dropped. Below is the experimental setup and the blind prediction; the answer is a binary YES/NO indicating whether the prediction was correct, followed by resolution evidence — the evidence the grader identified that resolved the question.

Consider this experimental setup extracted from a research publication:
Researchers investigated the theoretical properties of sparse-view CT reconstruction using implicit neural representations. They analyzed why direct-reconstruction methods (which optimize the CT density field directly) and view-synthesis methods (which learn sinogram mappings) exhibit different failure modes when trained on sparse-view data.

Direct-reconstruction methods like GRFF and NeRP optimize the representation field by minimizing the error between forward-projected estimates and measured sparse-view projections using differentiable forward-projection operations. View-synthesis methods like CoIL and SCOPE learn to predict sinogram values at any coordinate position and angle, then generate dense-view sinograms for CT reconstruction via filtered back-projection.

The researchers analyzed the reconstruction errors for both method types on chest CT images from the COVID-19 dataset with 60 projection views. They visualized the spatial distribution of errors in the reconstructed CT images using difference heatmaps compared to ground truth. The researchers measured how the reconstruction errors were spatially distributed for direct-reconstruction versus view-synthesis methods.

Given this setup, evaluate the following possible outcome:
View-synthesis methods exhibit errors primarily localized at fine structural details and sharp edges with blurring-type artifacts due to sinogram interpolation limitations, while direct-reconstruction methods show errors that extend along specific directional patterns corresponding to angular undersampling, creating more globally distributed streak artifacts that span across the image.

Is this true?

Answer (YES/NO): NO